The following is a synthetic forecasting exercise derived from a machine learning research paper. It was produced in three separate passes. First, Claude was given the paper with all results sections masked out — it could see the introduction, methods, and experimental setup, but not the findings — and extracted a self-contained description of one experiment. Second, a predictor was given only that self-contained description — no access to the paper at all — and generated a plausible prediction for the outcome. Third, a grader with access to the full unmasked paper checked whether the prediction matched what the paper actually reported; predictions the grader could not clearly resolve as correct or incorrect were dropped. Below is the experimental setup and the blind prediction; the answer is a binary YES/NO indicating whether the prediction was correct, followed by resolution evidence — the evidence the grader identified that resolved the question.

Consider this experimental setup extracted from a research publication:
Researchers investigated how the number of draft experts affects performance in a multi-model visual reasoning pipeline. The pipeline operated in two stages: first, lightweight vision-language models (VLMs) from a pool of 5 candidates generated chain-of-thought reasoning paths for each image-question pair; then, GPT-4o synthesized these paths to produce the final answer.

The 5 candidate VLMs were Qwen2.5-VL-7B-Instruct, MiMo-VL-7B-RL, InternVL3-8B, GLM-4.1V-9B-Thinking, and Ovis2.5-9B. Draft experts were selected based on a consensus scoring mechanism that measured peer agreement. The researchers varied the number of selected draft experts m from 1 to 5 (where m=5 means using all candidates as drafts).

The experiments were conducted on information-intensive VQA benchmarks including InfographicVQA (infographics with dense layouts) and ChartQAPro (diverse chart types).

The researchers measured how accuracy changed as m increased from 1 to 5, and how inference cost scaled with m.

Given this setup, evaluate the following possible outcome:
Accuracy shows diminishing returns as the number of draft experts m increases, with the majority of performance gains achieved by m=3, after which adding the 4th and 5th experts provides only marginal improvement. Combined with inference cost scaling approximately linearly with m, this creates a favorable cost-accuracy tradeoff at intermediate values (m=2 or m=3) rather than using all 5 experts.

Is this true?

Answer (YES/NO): NO